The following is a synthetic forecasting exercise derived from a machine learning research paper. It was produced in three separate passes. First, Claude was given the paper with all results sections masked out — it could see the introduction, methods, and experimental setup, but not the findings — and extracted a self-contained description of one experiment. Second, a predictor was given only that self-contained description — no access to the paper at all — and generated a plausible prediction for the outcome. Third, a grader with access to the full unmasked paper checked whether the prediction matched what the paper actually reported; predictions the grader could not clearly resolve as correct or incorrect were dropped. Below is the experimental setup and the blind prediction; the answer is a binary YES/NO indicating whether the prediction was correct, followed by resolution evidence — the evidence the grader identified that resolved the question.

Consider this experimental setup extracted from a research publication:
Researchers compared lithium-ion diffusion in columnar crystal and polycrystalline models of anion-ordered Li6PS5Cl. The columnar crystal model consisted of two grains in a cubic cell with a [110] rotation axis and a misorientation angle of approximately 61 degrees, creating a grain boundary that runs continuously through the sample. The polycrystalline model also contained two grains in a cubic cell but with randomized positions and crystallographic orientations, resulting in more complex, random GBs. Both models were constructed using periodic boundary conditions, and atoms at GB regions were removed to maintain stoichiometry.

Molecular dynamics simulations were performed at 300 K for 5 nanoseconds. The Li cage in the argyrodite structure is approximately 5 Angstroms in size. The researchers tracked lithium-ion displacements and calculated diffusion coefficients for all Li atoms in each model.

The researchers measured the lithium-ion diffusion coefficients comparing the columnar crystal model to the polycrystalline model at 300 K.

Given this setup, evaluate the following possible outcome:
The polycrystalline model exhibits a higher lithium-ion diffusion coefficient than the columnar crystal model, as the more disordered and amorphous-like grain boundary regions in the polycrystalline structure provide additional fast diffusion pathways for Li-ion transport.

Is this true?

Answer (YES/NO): NO